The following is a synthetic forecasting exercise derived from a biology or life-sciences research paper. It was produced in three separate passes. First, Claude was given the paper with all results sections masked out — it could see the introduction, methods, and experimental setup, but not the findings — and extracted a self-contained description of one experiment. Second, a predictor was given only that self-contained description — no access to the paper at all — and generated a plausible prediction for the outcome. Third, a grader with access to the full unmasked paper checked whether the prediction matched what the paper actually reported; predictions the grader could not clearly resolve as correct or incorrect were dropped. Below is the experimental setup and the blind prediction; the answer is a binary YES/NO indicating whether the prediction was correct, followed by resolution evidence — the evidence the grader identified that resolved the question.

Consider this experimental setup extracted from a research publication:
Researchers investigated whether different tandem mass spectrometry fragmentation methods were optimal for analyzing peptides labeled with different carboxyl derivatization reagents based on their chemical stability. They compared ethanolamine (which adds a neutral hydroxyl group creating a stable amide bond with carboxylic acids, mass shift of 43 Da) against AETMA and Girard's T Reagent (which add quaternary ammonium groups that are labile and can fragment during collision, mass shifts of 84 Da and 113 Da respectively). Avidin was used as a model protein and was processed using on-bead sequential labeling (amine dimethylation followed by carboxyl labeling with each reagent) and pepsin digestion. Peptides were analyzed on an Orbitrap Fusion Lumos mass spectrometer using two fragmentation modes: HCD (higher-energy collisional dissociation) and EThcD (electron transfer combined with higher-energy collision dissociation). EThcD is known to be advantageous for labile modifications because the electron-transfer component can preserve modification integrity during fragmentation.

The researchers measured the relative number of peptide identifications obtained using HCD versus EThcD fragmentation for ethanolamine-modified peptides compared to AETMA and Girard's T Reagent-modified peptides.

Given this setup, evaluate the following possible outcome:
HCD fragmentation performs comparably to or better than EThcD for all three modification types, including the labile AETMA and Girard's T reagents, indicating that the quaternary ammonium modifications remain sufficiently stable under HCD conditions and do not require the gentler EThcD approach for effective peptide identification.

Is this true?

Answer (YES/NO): NO